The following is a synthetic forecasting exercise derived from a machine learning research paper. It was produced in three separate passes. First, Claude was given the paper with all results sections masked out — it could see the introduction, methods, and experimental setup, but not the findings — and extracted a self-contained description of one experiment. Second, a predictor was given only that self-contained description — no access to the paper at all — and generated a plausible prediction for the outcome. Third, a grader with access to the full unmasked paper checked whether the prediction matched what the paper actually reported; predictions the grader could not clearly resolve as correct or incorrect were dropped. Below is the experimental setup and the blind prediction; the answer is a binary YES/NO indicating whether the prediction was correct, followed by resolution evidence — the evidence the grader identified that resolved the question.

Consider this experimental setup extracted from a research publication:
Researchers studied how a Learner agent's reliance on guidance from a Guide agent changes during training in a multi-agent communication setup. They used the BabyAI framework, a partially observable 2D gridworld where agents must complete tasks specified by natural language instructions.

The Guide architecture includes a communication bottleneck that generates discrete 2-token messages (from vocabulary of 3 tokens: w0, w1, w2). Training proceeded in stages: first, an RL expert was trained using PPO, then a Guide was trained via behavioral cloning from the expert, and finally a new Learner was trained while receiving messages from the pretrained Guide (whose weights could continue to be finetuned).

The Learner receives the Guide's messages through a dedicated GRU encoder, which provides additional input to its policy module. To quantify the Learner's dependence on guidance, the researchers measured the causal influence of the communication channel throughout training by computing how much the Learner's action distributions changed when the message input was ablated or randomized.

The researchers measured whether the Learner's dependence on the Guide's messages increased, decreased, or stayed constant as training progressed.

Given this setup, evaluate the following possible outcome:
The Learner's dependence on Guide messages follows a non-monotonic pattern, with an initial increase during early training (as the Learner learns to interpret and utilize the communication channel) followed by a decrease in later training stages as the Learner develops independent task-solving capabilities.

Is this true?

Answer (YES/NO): NO